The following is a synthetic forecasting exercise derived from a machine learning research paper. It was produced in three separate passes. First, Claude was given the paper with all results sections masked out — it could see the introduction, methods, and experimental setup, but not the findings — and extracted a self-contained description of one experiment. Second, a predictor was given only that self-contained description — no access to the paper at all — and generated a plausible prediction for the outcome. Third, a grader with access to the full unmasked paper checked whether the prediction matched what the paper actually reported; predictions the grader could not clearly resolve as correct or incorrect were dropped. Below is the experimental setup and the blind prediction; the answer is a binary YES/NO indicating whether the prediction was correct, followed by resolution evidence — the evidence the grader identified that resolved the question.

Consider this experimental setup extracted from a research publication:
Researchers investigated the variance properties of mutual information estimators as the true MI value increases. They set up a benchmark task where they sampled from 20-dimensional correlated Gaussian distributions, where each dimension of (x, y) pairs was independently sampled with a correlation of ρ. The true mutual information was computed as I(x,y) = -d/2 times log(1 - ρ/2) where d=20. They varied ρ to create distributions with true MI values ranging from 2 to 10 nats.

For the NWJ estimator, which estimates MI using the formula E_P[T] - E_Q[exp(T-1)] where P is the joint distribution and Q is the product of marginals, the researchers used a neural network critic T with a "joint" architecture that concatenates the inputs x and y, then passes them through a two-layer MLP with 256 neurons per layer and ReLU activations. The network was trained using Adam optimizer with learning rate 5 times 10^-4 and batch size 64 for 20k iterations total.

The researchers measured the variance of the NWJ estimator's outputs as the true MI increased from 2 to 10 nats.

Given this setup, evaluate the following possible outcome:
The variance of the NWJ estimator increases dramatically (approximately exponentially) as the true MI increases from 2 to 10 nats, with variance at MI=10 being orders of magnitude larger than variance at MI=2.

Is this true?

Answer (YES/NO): YES